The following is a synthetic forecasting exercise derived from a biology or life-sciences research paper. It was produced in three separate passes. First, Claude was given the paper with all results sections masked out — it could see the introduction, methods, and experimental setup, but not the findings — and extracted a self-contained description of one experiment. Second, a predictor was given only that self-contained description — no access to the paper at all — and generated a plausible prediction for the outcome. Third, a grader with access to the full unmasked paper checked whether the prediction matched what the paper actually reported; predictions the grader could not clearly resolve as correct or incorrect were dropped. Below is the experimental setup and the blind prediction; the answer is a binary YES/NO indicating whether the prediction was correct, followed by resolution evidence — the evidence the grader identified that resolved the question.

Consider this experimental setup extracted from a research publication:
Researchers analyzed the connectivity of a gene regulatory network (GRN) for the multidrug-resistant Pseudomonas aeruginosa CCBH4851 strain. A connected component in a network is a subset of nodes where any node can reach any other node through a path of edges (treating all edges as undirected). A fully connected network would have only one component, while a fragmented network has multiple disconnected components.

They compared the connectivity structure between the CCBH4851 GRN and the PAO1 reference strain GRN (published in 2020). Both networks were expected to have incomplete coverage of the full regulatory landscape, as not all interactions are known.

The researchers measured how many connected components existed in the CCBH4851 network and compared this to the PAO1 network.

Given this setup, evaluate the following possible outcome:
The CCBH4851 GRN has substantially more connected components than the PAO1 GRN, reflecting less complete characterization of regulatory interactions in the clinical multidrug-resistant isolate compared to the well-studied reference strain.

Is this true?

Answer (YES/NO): YES